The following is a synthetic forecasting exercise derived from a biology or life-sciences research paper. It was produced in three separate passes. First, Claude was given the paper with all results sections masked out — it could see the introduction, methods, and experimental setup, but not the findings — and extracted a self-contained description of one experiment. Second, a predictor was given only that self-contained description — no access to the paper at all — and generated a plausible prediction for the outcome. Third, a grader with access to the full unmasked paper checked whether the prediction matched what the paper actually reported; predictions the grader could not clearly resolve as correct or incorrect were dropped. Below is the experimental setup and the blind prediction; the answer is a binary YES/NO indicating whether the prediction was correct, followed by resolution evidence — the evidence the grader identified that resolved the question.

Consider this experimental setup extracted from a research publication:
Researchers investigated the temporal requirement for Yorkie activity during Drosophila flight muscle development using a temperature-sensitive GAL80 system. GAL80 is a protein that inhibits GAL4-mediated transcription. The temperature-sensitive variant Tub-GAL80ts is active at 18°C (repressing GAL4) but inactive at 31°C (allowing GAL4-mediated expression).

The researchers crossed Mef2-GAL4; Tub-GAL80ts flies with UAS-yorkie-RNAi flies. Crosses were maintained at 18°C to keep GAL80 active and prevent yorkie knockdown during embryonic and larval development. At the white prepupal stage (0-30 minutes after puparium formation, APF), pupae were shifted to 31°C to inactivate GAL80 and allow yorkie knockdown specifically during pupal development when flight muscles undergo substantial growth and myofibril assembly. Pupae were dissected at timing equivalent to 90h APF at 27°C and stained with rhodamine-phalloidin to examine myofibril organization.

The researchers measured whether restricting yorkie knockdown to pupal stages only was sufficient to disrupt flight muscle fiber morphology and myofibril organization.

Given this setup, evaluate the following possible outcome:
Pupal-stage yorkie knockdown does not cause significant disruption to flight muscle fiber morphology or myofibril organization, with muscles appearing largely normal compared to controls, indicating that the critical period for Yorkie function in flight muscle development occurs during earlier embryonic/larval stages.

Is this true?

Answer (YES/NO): NO